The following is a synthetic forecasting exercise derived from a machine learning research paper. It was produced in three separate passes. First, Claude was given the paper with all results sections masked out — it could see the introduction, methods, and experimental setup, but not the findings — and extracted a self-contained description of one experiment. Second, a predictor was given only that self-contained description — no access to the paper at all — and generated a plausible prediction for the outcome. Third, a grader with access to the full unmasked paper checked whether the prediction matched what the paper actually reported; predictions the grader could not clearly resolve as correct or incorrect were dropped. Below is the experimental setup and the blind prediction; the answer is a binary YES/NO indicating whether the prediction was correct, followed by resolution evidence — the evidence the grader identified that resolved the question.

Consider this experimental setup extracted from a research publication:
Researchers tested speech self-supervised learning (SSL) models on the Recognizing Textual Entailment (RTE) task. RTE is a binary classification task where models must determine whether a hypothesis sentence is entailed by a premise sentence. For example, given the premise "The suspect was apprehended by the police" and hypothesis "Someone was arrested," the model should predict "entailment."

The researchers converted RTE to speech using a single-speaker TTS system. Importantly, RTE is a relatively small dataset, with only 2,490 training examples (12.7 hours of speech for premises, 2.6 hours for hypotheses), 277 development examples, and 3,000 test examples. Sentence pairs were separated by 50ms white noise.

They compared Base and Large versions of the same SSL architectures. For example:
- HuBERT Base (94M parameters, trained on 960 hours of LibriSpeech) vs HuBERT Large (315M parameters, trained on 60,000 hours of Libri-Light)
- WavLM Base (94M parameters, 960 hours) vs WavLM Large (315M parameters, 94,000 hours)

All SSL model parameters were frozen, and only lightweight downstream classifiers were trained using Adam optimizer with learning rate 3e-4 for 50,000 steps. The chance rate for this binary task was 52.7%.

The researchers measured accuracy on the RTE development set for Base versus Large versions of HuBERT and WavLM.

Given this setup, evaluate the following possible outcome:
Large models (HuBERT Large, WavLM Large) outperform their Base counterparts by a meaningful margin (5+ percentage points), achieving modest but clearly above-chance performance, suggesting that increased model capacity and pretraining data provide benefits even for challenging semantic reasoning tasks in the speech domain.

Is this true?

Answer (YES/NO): NO